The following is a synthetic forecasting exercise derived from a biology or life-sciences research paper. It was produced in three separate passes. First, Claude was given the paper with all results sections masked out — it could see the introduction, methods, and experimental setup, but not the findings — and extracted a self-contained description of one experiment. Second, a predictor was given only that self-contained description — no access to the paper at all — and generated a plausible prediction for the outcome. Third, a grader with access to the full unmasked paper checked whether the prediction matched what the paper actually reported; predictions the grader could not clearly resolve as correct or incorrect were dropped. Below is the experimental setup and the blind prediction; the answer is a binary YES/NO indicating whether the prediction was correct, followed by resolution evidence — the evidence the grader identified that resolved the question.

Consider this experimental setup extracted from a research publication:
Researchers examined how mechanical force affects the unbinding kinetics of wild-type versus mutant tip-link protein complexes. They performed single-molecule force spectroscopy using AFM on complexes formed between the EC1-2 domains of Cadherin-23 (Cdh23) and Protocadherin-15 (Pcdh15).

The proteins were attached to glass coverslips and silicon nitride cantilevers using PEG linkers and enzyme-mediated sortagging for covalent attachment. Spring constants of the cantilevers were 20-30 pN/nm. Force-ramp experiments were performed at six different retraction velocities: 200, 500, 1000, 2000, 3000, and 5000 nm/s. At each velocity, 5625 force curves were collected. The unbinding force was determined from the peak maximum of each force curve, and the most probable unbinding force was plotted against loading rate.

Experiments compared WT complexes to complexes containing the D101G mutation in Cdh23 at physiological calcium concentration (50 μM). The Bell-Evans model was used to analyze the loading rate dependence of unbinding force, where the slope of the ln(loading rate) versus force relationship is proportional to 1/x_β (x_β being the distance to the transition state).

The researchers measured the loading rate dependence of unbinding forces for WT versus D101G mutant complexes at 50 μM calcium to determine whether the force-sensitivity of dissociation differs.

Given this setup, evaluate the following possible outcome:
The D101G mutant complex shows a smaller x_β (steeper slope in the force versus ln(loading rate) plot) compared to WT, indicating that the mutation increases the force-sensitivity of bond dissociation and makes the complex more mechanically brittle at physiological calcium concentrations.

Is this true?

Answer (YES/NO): NO